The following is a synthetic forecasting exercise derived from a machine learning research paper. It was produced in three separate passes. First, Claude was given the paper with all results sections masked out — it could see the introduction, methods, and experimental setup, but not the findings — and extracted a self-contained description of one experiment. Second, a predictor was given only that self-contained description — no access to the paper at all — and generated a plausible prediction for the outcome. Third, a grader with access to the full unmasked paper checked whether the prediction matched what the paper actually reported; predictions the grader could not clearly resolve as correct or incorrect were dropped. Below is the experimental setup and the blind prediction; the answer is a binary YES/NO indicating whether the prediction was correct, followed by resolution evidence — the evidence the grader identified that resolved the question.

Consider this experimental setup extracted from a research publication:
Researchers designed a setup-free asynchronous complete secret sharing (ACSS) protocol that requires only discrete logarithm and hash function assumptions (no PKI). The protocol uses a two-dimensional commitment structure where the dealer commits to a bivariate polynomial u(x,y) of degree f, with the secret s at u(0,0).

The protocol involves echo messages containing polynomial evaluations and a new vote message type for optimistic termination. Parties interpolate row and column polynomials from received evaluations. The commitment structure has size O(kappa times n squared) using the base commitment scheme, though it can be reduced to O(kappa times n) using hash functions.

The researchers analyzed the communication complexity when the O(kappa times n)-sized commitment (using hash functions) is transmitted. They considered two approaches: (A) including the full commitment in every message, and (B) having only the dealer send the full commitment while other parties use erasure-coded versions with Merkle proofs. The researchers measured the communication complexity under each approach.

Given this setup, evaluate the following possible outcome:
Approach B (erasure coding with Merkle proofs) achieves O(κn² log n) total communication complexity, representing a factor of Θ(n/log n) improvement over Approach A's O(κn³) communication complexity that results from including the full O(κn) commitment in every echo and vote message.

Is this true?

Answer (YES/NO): YES